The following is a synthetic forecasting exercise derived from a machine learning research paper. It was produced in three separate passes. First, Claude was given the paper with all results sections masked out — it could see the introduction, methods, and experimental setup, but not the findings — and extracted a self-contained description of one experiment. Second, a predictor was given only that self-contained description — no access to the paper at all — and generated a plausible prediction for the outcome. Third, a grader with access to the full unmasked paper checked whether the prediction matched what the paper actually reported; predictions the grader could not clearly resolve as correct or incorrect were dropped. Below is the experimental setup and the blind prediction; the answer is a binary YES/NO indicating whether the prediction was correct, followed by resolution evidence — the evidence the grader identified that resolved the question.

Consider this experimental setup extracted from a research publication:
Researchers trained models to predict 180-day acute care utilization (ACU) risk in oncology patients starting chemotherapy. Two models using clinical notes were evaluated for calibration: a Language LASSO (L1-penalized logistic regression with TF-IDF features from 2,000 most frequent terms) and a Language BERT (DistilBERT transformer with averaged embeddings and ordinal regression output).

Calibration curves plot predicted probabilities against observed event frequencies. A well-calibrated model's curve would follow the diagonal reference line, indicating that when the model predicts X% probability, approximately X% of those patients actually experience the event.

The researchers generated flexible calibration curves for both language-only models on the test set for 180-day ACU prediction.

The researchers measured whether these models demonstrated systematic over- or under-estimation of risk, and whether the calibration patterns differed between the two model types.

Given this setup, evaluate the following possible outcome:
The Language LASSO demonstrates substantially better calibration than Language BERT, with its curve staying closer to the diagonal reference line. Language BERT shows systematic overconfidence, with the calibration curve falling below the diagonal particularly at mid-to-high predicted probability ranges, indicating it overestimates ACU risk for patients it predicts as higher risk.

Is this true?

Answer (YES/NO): NO